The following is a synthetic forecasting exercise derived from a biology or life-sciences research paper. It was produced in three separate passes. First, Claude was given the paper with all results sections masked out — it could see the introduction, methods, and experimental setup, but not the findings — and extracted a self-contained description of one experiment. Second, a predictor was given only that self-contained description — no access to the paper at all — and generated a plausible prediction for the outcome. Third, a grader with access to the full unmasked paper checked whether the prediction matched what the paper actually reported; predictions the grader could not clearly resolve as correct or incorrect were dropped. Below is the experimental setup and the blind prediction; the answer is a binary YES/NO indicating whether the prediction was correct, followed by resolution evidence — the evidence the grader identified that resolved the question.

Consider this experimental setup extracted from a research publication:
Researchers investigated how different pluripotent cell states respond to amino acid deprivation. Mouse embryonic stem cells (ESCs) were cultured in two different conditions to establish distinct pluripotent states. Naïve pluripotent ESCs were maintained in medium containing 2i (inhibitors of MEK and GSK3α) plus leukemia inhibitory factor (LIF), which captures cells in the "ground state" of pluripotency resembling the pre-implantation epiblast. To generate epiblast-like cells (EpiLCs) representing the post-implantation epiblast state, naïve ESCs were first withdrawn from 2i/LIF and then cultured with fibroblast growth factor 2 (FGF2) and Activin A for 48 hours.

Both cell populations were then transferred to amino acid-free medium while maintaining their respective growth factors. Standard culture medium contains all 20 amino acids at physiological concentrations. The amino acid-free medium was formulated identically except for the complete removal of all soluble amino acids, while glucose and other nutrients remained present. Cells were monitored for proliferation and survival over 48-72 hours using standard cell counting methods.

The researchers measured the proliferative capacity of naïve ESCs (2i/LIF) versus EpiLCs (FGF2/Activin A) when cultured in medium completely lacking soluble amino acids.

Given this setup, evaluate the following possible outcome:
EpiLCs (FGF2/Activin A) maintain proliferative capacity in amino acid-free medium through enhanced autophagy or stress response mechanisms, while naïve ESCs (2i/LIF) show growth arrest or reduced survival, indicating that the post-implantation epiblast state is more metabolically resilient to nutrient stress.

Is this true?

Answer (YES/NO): NO